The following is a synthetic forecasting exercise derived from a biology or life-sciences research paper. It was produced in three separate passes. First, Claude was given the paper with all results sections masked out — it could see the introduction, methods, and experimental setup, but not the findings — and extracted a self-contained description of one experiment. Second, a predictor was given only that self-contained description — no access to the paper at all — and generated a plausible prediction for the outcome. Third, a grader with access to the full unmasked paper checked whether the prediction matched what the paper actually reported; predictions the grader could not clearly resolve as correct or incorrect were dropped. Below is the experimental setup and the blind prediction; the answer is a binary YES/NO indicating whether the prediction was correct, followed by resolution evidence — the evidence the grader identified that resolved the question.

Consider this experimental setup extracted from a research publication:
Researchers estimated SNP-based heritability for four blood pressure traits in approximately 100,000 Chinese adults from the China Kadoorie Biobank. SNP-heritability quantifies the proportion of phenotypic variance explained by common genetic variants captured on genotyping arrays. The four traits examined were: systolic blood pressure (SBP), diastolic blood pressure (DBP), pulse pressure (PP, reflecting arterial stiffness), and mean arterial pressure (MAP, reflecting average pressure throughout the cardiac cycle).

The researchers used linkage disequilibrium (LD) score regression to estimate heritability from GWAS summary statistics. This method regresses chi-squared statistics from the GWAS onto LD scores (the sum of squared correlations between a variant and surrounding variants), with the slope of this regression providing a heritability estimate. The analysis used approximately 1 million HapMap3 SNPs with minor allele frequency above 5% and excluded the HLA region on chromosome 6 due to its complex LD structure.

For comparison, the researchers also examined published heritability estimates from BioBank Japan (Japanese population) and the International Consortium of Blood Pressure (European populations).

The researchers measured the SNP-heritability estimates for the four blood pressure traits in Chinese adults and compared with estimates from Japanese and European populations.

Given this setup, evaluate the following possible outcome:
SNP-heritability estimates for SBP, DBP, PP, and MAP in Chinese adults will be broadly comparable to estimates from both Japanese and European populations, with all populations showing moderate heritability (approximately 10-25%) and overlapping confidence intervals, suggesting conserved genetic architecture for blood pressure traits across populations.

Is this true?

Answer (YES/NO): NO